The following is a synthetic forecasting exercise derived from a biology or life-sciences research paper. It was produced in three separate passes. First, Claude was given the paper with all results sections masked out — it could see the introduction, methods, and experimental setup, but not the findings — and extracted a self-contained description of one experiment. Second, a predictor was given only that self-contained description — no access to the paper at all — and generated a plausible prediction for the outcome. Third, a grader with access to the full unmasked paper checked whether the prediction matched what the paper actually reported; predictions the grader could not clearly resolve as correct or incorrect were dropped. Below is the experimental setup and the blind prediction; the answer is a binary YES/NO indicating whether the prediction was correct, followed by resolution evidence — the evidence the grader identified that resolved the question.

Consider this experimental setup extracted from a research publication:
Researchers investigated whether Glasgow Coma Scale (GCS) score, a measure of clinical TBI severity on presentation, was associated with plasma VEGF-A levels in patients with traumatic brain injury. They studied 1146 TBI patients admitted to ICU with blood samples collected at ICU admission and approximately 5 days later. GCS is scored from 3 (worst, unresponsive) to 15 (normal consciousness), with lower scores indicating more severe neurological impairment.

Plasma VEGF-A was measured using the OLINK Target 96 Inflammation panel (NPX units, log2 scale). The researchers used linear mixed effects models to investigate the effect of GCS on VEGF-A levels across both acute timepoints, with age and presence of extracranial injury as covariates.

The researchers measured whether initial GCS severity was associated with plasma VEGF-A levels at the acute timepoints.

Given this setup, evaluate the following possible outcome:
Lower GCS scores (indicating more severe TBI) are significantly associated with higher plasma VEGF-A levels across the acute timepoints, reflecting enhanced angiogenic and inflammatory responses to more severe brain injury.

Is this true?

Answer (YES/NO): NO